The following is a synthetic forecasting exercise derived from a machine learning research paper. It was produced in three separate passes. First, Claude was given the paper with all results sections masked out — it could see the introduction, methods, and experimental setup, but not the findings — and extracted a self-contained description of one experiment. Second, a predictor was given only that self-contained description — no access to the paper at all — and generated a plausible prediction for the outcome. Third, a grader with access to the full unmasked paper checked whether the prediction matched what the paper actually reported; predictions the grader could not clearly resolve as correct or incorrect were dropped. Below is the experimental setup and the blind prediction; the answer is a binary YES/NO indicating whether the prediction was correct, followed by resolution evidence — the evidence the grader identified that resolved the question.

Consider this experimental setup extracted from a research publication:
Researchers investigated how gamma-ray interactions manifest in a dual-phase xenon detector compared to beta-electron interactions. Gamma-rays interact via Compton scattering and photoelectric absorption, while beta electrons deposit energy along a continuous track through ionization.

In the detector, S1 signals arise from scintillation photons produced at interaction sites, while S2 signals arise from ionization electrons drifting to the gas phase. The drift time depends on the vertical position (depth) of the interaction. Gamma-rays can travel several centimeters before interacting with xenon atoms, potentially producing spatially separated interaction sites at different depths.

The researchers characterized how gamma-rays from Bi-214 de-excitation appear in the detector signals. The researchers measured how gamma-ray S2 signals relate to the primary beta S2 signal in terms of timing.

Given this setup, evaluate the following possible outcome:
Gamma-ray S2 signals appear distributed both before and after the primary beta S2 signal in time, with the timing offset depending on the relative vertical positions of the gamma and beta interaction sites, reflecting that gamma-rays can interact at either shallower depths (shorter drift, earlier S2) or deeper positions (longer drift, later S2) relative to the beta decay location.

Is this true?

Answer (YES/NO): YES